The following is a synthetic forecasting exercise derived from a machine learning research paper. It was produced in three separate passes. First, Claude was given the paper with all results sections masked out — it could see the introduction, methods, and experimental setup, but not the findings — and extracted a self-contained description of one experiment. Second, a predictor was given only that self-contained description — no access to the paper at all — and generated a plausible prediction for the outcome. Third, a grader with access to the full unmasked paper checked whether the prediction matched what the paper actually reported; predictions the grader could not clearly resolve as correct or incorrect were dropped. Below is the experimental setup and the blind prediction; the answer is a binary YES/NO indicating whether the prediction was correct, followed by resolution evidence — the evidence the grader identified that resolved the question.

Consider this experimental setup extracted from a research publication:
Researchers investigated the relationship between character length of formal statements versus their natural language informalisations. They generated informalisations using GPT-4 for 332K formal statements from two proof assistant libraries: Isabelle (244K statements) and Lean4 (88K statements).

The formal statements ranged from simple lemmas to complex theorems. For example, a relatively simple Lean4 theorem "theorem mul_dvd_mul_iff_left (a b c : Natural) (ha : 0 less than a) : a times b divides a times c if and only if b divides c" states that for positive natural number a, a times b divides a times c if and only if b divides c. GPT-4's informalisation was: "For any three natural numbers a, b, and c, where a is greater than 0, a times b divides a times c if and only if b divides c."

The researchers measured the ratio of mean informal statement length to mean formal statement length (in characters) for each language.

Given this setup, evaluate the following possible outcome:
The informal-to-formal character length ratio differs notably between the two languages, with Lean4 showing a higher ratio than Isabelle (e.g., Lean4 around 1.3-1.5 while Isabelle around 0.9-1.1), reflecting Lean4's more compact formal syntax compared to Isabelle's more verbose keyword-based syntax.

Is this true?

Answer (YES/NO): NO